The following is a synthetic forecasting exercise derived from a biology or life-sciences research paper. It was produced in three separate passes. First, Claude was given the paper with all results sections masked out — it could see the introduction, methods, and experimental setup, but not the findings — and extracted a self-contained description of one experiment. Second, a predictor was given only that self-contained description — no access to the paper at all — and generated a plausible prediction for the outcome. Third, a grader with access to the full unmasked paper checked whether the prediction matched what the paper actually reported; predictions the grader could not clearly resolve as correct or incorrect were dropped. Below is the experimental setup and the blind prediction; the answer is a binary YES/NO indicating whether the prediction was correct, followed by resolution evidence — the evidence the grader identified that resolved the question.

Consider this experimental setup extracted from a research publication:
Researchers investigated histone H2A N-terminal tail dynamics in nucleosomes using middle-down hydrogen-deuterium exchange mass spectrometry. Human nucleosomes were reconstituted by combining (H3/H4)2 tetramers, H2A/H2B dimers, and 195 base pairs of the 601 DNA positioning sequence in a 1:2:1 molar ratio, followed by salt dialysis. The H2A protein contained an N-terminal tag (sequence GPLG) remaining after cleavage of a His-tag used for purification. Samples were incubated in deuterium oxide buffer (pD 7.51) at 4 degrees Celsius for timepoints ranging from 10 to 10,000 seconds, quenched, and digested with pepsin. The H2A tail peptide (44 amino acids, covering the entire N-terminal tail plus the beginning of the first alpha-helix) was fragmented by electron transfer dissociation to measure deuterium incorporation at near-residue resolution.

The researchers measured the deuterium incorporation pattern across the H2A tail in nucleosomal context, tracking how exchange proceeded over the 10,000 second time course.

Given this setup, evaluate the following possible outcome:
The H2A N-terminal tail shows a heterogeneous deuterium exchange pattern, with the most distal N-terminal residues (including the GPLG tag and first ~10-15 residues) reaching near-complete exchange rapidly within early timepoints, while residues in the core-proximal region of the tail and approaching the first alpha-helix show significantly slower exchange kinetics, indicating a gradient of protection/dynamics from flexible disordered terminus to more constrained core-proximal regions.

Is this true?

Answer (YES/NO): NO